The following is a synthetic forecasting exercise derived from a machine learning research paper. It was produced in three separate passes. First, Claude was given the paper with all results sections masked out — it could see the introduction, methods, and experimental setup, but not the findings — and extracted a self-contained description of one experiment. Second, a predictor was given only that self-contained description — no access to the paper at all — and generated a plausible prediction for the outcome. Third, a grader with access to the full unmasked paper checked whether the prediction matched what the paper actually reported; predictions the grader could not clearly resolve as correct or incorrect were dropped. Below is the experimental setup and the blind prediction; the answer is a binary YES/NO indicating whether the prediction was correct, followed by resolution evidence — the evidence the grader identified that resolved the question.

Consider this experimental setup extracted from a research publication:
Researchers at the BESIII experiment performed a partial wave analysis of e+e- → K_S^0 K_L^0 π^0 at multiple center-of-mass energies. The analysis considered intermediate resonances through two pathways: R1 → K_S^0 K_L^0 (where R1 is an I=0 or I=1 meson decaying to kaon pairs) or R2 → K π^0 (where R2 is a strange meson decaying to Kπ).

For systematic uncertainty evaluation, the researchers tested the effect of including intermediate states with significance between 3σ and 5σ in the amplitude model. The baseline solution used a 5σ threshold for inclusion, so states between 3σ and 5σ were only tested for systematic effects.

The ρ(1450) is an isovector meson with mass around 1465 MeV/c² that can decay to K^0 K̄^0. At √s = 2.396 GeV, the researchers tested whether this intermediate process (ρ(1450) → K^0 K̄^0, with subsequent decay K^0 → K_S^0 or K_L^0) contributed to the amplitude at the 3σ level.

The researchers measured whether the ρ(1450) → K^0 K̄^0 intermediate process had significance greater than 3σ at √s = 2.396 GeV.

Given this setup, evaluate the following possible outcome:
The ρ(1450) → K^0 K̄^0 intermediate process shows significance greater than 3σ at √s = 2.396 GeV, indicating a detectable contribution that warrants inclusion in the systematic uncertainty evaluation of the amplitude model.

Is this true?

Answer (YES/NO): YES